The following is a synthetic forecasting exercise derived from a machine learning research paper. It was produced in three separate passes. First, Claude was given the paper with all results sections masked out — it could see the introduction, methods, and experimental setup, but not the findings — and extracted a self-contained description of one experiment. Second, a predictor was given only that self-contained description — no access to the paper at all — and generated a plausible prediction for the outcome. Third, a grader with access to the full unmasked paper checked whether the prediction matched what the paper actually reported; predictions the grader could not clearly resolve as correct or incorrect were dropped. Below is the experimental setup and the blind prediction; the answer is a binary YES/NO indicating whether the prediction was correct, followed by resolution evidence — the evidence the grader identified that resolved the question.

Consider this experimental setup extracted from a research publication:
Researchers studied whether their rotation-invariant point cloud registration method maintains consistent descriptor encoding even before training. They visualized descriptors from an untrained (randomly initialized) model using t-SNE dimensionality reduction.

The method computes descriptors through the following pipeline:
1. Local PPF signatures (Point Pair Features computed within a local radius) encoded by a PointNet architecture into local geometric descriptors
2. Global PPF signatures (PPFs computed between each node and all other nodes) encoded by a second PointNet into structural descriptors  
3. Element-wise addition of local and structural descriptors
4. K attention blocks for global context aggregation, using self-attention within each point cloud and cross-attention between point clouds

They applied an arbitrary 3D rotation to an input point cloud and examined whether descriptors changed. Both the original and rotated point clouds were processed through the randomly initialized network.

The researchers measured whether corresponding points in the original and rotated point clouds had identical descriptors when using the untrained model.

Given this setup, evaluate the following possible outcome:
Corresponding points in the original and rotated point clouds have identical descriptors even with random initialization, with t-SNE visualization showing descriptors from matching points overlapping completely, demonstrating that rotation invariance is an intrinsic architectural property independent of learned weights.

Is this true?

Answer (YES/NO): YES